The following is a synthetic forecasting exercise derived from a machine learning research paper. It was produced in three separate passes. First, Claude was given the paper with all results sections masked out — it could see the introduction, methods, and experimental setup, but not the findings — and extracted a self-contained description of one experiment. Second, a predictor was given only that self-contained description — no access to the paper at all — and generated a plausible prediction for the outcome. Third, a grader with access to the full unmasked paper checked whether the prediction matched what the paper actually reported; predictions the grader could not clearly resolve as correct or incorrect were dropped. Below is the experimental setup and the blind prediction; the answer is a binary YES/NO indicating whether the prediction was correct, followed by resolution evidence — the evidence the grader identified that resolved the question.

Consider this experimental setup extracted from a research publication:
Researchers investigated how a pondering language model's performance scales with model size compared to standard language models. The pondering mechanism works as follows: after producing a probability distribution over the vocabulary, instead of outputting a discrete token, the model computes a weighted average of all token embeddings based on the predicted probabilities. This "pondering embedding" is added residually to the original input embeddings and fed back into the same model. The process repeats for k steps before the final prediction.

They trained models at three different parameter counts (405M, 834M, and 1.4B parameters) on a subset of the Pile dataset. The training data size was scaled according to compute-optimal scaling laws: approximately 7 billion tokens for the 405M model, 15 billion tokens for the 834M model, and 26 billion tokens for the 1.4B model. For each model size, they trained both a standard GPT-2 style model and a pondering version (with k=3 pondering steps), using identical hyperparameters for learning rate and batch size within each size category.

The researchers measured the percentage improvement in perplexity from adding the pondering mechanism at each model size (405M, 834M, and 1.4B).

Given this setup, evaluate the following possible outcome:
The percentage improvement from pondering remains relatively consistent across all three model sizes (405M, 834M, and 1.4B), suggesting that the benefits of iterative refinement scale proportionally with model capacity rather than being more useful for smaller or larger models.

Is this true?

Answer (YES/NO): YES